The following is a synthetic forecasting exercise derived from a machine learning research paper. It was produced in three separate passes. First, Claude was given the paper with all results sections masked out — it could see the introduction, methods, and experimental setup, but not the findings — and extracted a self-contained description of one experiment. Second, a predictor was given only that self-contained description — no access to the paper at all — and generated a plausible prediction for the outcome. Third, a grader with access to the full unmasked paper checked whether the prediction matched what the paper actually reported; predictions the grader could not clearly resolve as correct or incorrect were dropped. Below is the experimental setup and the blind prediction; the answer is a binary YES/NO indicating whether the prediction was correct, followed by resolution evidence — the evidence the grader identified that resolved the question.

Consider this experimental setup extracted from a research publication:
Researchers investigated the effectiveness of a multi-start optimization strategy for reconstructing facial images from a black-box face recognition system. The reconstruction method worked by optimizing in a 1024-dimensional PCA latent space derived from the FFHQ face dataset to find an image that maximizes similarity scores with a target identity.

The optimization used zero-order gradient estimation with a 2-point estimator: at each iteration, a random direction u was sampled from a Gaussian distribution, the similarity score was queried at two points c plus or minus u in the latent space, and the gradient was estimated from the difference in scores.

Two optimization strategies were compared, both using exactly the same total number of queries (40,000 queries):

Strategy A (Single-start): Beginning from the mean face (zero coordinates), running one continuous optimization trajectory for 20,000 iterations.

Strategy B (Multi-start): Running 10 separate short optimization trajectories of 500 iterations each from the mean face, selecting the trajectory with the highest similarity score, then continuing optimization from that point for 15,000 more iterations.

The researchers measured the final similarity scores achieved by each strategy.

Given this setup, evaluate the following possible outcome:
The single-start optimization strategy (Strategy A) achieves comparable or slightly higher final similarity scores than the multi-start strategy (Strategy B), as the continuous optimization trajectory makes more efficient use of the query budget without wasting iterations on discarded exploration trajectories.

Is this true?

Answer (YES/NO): NO